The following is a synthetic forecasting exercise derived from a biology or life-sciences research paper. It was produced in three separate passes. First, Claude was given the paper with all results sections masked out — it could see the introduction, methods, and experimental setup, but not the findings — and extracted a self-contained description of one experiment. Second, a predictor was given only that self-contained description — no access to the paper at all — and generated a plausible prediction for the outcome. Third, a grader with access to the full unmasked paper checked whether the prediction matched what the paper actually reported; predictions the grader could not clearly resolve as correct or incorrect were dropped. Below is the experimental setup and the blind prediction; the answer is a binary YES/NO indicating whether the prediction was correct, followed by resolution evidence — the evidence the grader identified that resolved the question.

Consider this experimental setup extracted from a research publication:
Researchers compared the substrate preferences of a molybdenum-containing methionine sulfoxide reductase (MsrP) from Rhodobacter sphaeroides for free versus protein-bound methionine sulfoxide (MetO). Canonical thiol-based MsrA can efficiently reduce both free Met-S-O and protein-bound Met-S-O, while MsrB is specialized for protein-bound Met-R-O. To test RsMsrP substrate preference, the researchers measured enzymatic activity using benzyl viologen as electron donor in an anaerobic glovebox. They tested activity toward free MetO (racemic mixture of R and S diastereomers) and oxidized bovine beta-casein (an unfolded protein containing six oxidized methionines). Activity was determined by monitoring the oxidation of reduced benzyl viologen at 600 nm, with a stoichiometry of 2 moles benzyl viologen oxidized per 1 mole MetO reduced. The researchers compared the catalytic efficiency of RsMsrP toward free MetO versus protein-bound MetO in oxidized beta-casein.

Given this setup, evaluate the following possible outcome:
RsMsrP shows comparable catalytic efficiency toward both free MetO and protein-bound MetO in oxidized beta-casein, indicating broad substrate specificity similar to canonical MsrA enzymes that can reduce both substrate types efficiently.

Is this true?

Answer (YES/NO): NO